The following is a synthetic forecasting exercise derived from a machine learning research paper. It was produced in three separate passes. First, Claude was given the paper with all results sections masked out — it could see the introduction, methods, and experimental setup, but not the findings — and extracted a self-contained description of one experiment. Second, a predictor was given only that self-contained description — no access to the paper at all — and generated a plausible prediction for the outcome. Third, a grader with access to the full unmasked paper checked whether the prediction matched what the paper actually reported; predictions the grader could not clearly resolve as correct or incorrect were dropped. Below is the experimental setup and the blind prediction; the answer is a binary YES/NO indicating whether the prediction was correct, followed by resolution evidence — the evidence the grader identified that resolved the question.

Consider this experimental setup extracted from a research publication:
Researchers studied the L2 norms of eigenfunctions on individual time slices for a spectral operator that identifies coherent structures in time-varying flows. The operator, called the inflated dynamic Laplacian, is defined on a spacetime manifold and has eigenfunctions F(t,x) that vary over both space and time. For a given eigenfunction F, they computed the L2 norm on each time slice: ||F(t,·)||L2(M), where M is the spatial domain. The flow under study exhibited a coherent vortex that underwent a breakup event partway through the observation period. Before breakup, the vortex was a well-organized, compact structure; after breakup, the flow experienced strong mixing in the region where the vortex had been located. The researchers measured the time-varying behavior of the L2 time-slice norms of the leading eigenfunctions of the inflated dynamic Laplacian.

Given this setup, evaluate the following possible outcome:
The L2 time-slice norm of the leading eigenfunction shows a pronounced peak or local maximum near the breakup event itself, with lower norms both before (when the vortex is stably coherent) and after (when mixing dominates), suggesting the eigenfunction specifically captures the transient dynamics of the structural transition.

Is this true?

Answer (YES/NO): NO